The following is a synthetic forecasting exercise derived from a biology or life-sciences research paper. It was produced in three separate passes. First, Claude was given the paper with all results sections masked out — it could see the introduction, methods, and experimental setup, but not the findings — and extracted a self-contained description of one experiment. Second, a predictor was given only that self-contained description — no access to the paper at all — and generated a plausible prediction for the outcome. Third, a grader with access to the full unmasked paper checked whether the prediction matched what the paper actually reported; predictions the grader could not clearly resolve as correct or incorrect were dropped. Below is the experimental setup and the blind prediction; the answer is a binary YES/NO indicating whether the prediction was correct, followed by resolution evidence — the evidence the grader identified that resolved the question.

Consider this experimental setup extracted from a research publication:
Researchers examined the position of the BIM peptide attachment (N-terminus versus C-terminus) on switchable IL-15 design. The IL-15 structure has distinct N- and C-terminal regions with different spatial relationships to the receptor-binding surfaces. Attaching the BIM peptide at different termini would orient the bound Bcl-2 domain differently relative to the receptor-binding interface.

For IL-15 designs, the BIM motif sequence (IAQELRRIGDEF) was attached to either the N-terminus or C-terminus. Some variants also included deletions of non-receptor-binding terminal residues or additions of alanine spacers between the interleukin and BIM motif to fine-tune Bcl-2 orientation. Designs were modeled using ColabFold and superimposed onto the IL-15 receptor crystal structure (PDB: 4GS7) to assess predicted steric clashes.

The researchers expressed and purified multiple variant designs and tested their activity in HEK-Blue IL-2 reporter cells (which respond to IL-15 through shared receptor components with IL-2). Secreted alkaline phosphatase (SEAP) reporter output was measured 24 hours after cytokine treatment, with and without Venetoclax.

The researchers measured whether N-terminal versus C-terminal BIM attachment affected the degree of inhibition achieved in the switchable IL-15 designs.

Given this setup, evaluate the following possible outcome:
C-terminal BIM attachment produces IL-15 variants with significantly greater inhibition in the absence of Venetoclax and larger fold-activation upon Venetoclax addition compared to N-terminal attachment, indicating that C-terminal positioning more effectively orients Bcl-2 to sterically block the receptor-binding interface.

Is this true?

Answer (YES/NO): YES